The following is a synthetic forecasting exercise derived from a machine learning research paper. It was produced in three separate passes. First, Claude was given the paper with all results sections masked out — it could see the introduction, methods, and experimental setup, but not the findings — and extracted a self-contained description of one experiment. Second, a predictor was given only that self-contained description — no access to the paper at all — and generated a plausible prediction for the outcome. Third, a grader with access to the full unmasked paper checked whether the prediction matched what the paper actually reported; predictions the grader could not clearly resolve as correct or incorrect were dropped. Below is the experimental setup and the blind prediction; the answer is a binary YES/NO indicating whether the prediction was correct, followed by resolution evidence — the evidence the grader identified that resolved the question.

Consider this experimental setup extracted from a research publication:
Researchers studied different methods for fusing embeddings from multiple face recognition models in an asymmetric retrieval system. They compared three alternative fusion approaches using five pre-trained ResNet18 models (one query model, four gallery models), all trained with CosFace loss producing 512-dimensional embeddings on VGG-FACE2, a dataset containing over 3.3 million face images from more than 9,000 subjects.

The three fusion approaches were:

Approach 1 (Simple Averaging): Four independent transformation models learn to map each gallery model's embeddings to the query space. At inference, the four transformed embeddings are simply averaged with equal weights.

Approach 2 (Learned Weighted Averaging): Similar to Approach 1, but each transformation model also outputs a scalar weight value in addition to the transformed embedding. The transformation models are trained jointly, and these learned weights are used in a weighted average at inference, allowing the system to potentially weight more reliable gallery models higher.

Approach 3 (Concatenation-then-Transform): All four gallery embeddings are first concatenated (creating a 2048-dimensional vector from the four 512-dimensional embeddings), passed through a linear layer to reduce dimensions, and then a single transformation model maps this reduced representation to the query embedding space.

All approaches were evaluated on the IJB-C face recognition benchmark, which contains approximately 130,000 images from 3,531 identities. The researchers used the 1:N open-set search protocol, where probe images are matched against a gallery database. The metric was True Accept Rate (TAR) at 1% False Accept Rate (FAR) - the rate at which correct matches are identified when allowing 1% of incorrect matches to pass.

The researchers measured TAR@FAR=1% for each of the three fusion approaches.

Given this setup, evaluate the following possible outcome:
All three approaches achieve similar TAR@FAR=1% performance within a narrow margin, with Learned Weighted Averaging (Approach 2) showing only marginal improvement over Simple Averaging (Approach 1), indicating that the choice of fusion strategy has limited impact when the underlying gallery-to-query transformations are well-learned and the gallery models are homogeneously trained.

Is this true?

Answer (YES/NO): NO